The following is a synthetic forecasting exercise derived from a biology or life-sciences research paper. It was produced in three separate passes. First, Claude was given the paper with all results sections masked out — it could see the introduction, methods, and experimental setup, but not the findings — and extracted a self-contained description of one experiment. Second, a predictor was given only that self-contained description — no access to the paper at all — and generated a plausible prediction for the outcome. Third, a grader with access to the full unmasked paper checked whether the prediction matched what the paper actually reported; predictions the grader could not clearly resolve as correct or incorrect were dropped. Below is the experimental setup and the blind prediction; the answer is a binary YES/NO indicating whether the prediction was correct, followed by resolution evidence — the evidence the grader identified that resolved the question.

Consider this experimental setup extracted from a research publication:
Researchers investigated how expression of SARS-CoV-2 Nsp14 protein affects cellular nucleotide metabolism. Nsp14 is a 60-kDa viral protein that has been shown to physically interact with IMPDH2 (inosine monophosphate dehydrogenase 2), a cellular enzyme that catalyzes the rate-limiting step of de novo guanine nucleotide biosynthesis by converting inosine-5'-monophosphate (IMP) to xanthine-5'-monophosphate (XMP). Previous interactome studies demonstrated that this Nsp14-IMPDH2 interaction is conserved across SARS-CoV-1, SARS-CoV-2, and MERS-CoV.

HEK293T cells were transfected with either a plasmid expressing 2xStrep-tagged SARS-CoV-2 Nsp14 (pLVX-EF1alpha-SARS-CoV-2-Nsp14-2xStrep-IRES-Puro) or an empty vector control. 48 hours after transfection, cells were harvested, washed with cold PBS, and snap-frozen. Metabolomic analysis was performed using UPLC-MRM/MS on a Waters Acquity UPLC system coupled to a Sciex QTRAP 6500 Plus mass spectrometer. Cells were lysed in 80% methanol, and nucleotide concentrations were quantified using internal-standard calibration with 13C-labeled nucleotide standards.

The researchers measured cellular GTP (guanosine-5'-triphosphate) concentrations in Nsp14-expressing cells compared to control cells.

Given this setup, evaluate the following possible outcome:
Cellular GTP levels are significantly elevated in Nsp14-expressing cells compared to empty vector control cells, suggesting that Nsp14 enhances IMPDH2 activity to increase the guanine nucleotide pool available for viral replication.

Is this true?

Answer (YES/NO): YES